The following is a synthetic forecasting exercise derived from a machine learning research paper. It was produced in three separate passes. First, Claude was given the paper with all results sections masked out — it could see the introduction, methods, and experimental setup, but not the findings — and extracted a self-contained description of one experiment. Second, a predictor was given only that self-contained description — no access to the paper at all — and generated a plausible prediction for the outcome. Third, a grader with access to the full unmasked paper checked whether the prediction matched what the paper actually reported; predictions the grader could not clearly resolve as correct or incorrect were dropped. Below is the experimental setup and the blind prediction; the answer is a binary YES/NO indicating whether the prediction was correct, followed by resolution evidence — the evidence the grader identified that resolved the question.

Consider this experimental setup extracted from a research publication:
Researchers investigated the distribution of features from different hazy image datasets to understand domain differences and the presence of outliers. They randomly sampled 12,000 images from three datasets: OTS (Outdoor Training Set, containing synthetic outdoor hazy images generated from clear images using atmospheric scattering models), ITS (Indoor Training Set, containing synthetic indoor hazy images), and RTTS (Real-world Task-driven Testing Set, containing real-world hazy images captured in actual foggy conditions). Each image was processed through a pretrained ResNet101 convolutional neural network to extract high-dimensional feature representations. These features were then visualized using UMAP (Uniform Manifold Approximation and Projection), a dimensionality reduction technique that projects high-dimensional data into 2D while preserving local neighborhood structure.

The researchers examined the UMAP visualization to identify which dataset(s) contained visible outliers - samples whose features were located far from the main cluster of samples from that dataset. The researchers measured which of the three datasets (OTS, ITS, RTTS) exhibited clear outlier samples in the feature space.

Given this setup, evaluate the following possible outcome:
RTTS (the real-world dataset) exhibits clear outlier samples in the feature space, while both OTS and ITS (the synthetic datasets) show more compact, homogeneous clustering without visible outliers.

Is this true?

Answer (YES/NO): NO